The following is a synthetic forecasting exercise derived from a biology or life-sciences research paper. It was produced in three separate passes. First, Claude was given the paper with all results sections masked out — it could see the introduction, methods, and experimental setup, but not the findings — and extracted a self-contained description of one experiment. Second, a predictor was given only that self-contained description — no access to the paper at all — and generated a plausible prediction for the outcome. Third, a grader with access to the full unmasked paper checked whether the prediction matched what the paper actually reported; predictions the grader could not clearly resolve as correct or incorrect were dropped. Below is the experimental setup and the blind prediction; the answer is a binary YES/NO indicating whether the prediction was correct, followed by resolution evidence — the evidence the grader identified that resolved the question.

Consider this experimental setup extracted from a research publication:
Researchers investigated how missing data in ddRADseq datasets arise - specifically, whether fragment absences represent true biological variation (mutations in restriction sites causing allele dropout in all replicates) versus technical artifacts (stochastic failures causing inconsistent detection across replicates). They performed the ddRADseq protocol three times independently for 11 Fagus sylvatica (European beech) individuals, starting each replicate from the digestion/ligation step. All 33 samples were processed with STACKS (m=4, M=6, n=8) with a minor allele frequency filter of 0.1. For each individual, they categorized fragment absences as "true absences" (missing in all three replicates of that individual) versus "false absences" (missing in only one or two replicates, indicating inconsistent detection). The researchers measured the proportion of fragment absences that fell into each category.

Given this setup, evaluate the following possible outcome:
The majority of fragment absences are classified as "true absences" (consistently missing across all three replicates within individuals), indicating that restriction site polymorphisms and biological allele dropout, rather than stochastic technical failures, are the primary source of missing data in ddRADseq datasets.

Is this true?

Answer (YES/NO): NO